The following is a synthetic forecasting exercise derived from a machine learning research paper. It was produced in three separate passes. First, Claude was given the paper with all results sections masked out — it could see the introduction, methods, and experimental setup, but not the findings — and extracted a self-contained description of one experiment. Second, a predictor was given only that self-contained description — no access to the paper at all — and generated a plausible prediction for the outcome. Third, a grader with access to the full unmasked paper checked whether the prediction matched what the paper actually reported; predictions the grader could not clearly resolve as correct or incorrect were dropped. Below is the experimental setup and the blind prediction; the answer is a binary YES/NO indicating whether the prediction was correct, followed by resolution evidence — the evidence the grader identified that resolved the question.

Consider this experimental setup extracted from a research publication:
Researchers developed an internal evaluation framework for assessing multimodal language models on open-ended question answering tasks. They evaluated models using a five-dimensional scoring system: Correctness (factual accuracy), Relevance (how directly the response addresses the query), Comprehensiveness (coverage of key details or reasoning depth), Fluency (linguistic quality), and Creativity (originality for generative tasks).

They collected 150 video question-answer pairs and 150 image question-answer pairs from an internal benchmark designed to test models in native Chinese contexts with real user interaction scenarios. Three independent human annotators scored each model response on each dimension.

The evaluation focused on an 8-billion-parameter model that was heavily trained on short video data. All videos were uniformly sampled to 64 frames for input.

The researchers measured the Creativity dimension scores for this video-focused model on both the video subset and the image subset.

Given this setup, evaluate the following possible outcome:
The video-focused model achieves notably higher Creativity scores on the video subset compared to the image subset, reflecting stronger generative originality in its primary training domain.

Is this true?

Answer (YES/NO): YES